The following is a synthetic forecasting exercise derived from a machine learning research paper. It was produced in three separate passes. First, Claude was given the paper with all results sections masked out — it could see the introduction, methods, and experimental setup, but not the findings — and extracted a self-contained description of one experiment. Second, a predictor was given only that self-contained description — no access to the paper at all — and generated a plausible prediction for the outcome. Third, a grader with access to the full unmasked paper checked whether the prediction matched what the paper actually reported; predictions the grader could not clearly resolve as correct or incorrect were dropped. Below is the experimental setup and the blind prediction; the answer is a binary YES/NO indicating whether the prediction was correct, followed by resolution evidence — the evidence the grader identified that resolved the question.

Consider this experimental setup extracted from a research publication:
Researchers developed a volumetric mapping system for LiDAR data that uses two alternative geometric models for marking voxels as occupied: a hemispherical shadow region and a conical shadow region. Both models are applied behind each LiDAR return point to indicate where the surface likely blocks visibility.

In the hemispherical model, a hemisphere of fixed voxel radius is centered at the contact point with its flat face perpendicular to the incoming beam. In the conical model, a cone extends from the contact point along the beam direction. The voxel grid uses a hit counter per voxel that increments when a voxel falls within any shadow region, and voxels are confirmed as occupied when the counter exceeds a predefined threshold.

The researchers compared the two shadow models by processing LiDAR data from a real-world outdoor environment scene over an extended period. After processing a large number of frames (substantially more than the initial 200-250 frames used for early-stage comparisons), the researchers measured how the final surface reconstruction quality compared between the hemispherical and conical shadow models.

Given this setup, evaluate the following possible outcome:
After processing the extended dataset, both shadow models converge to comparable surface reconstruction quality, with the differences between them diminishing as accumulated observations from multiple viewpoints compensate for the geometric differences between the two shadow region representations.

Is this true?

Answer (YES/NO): YES